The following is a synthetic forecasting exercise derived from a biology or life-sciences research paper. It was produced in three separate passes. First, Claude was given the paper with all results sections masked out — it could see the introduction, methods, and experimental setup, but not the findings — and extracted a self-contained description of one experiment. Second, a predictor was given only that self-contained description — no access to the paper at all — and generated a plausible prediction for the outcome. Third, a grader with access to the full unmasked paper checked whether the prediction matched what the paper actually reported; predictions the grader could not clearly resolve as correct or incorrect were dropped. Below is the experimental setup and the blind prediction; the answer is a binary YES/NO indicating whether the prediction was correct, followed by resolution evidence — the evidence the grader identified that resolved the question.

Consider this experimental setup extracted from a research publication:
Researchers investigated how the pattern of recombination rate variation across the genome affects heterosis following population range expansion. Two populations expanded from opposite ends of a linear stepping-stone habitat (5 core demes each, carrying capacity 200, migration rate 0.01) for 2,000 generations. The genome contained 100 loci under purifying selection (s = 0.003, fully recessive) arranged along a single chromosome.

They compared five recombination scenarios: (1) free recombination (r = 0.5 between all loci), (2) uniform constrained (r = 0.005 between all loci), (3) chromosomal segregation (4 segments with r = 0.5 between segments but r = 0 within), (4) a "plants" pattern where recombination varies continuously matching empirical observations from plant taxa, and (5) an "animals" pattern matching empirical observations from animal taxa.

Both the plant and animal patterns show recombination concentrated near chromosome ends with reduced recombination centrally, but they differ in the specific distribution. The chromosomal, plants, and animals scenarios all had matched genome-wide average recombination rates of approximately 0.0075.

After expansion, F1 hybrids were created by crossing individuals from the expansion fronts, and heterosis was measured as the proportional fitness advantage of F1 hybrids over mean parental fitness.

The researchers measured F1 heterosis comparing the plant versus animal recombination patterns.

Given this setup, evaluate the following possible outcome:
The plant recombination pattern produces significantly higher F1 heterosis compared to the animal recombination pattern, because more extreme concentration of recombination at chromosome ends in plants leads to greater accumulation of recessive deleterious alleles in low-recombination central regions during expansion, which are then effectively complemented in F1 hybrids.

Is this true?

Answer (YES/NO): NO